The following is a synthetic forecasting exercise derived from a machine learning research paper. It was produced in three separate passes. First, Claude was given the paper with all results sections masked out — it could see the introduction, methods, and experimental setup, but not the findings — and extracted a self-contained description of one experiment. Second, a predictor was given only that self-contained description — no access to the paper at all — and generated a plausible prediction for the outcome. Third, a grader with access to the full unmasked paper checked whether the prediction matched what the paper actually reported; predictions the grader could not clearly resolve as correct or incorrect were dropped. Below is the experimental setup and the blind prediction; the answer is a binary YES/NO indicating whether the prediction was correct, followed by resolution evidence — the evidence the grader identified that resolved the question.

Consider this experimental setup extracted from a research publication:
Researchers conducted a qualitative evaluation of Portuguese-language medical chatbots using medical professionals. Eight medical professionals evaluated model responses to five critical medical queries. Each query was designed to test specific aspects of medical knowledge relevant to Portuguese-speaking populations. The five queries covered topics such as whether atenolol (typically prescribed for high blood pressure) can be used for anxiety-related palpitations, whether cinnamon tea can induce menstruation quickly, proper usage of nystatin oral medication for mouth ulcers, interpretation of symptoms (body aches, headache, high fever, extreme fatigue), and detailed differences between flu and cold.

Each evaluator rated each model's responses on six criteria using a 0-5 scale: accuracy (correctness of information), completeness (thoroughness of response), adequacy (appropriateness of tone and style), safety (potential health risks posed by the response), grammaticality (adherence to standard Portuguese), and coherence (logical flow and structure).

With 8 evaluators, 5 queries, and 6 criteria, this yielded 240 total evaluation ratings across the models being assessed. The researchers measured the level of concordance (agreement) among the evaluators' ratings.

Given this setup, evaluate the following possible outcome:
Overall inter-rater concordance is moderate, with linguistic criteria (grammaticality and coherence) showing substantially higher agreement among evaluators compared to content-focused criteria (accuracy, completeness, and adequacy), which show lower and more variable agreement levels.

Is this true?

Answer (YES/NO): NO